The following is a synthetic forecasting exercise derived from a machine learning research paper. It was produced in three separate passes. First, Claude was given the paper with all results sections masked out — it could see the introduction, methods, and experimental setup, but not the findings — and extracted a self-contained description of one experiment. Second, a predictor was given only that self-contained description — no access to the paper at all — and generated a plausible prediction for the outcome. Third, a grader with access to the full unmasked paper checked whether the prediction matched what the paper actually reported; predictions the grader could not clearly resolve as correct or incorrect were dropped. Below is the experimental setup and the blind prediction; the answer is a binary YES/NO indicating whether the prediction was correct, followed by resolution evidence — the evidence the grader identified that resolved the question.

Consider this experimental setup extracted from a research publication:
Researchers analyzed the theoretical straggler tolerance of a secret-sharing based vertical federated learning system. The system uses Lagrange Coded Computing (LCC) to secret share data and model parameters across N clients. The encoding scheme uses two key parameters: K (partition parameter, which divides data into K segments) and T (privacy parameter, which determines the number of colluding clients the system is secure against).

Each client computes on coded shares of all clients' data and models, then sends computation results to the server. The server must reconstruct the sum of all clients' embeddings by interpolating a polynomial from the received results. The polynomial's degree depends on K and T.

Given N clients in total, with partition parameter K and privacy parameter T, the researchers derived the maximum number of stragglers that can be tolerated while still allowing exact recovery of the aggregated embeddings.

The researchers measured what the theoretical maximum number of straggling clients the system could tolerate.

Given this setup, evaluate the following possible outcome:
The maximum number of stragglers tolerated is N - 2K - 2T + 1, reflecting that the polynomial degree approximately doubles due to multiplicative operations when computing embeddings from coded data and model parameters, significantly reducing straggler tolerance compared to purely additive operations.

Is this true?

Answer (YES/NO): YES